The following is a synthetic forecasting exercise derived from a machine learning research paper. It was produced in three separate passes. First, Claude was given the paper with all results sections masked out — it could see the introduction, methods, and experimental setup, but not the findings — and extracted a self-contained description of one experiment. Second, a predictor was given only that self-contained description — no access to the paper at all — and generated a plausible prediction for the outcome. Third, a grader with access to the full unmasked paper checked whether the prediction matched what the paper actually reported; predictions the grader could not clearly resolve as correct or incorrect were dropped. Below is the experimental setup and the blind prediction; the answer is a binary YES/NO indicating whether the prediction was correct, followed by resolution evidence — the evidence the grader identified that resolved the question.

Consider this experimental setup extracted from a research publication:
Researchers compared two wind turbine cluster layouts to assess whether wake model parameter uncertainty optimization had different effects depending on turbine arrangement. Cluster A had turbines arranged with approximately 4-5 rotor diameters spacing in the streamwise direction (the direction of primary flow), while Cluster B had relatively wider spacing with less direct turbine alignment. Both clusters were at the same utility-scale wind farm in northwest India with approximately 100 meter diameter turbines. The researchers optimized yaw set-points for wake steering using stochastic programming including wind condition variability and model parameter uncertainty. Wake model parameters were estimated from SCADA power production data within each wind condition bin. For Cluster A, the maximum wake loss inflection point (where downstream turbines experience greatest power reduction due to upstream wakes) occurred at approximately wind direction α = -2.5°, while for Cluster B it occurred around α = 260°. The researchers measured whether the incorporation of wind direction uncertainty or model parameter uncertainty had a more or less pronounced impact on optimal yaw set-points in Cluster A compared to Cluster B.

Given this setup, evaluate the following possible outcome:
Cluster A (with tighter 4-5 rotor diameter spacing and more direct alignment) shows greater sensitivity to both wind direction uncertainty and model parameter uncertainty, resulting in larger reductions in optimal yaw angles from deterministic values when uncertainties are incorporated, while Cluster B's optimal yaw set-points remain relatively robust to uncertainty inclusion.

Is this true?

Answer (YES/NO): NO